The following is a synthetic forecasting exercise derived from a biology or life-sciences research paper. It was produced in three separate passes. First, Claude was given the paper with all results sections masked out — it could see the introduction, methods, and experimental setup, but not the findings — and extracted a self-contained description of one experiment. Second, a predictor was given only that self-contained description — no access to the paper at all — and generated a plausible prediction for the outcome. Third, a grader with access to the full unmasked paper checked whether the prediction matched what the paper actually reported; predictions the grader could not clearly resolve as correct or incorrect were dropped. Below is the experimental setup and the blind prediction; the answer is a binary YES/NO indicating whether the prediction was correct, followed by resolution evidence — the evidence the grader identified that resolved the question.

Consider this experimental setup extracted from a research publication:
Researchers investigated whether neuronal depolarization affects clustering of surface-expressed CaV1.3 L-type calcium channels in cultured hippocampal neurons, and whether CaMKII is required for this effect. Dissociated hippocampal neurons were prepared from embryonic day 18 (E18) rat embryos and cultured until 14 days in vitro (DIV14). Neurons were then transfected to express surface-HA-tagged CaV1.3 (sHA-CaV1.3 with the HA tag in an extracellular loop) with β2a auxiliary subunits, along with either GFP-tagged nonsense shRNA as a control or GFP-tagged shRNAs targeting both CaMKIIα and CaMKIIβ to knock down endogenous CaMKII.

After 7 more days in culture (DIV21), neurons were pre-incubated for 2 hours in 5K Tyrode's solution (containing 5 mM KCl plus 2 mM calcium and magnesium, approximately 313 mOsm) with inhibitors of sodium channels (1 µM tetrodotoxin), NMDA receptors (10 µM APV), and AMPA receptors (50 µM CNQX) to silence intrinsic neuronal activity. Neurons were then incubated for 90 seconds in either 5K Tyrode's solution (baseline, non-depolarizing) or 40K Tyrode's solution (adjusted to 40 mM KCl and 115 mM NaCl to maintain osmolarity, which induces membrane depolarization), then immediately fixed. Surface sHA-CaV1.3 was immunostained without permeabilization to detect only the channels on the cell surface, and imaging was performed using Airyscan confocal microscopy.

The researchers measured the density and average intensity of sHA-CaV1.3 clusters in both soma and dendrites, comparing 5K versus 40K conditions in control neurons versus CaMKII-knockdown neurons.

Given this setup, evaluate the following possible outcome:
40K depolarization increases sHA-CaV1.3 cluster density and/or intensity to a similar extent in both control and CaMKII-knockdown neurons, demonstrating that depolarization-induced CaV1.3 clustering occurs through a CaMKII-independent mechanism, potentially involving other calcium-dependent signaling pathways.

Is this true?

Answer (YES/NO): NO